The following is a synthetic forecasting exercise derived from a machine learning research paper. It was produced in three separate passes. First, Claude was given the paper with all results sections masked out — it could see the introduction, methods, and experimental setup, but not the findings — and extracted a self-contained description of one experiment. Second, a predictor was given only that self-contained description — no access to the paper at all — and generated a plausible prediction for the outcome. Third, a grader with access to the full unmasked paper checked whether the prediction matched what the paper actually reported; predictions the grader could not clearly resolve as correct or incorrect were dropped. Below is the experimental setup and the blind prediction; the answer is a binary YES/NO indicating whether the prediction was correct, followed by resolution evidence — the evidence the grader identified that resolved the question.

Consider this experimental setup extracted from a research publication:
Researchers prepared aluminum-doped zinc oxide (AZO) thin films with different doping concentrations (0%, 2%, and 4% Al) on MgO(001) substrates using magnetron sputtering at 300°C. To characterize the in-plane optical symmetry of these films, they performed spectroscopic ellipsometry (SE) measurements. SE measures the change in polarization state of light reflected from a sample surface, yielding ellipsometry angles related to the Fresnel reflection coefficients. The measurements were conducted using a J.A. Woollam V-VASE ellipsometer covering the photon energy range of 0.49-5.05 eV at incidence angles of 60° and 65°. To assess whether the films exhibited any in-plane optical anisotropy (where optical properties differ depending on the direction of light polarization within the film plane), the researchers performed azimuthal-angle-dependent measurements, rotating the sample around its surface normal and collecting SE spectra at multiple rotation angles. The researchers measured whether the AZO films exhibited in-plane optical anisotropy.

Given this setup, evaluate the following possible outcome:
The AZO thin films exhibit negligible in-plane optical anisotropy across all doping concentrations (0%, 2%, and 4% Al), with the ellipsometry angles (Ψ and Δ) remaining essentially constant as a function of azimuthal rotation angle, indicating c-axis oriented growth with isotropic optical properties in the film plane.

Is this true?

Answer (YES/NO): YES